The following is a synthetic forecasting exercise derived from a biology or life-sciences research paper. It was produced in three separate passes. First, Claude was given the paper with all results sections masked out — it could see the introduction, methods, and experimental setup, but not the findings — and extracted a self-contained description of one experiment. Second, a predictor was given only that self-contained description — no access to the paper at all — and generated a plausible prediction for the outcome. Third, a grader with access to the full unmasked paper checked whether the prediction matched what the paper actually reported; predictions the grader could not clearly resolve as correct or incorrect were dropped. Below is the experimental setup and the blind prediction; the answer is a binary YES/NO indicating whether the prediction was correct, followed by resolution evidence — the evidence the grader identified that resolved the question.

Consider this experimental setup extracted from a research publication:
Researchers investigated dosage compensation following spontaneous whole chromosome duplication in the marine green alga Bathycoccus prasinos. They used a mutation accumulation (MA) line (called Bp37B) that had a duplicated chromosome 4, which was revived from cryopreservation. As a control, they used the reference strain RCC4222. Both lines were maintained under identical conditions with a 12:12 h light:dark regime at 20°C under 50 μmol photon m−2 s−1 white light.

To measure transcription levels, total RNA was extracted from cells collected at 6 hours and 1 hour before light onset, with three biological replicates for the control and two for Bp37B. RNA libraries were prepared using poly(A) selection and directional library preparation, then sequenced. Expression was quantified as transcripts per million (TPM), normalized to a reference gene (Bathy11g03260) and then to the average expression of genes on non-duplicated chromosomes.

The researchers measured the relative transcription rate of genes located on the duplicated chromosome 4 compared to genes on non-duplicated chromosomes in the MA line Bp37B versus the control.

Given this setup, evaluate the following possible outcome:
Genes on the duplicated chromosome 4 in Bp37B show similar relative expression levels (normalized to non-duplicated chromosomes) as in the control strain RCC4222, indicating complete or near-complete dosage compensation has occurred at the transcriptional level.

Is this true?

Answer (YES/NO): NO